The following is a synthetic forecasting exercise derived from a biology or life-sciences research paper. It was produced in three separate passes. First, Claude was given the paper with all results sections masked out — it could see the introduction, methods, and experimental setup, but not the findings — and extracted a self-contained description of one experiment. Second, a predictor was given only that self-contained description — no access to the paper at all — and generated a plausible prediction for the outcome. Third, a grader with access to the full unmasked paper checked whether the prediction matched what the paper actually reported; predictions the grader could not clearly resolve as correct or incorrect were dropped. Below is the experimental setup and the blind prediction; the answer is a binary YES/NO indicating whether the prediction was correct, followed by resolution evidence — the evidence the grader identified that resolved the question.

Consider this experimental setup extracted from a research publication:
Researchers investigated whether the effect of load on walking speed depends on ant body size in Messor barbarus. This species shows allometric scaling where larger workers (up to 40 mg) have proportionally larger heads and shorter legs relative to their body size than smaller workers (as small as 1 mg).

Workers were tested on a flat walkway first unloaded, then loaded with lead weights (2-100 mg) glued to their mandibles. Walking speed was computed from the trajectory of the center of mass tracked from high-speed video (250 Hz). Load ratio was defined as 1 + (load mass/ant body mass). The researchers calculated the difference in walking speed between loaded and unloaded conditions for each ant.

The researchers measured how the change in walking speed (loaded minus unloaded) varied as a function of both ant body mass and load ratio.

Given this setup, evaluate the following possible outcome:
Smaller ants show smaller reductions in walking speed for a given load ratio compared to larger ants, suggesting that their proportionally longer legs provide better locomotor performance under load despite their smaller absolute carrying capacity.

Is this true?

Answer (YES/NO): NO